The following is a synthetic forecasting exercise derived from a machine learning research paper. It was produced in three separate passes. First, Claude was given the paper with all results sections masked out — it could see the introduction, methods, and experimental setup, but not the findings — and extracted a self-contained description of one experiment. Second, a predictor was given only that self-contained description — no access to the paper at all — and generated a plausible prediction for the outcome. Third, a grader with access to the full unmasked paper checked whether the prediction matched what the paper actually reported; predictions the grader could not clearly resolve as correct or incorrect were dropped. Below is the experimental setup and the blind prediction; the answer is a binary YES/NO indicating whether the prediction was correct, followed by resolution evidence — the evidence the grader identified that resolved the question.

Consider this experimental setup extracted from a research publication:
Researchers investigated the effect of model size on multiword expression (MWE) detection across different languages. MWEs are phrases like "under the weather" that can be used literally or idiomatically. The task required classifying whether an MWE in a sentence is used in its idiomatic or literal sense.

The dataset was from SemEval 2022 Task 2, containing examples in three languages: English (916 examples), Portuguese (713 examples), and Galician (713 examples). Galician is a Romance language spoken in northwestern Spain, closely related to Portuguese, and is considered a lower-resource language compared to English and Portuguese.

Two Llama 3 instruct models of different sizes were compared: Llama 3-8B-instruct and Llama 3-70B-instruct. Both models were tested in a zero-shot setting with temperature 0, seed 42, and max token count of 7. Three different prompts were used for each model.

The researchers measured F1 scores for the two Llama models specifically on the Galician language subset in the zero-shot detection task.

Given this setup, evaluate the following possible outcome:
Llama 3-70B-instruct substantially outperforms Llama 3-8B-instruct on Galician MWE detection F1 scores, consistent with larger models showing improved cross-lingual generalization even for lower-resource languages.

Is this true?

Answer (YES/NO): NO